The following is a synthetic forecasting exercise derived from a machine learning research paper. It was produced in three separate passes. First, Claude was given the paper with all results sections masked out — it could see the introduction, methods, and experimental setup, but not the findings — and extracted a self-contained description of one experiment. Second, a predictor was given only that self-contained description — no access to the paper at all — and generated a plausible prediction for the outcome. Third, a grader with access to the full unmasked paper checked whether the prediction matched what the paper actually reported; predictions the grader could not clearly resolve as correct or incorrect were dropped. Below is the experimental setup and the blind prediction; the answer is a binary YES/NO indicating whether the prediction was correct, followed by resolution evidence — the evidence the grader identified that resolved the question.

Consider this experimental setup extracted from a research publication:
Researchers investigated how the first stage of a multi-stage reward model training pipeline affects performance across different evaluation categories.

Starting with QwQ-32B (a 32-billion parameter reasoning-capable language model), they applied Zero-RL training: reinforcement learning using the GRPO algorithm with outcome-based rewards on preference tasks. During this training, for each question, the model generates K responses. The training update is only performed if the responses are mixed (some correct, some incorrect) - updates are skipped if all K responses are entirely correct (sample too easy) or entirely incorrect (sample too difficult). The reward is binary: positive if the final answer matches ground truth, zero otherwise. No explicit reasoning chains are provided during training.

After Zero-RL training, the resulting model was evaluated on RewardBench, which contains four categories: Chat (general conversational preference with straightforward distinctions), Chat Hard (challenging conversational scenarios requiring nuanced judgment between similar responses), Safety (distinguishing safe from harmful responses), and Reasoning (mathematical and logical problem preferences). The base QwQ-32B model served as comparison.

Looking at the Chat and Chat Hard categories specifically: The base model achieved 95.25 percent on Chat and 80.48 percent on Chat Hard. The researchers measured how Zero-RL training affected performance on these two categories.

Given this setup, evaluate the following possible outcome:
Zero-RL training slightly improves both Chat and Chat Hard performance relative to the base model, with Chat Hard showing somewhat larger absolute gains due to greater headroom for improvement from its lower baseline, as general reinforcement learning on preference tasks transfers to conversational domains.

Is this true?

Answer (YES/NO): NO